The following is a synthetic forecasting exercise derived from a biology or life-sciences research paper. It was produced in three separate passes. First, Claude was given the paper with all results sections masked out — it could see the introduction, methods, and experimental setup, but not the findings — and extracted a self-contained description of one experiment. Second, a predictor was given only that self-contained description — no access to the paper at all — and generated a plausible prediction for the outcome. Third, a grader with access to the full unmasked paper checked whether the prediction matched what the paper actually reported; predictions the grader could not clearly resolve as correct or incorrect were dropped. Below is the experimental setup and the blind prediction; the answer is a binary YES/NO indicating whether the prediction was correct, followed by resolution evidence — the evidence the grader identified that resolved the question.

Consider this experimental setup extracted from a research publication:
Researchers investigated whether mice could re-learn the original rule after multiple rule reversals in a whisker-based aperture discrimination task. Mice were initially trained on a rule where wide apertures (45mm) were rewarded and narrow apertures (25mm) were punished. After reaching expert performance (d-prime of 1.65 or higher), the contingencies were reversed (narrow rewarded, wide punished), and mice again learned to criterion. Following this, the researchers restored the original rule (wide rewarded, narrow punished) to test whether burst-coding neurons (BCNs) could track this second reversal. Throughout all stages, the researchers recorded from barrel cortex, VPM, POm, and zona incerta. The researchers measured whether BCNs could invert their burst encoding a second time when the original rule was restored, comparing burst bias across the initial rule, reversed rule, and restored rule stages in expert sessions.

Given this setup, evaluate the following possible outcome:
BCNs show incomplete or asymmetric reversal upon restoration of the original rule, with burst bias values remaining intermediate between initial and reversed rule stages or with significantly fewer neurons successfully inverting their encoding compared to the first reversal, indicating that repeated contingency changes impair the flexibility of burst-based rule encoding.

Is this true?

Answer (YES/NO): NO